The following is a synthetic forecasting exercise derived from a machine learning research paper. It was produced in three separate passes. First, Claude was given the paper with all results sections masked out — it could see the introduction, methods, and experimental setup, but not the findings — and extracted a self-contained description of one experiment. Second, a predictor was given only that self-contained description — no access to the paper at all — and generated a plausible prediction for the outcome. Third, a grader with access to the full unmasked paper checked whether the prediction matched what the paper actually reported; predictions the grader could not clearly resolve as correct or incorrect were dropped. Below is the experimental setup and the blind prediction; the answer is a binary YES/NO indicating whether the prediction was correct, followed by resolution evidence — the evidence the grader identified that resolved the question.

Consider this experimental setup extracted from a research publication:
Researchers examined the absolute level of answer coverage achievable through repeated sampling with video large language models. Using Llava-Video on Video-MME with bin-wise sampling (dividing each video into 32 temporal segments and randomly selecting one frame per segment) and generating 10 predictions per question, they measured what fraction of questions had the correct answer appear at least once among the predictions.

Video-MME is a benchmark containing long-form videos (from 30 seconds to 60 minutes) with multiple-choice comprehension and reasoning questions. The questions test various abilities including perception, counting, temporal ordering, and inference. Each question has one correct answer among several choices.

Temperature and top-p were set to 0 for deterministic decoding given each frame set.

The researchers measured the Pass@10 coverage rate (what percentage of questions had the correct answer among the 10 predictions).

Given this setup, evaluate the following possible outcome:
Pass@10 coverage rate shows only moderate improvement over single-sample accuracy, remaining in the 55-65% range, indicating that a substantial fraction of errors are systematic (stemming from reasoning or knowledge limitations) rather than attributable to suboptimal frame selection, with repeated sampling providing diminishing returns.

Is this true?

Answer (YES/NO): NO